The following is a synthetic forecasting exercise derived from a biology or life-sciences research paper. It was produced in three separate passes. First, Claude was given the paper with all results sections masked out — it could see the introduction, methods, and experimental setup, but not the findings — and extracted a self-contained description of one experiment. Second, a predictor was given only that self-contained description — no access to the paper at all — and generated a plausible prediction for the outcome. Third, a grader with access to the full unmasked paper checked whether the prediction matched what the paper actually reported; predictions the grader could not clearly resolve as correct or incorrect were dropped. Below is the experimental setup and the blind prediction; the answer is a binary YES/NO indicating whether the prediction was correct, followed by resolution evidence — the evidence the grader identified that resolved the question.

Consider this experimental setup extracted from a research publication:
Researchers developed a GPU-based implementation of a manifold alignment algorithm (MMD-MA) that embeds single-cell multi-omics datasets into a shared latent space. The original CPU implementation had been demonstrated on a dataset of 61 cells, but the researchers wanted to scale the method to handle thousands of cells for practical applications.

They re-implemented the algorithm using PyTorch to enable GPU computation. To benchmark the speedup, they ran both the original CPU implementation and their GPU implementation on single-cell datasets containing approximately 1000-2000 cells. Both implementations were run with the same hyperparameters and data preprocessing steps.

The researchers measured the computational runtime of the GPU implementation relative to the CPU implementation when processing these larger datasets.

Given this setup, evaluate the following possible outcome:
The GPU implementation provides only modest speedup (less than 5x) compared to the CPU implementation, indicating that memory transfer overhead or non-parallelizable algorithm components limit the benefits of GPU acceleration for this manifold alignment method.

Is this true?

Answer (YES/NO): NO